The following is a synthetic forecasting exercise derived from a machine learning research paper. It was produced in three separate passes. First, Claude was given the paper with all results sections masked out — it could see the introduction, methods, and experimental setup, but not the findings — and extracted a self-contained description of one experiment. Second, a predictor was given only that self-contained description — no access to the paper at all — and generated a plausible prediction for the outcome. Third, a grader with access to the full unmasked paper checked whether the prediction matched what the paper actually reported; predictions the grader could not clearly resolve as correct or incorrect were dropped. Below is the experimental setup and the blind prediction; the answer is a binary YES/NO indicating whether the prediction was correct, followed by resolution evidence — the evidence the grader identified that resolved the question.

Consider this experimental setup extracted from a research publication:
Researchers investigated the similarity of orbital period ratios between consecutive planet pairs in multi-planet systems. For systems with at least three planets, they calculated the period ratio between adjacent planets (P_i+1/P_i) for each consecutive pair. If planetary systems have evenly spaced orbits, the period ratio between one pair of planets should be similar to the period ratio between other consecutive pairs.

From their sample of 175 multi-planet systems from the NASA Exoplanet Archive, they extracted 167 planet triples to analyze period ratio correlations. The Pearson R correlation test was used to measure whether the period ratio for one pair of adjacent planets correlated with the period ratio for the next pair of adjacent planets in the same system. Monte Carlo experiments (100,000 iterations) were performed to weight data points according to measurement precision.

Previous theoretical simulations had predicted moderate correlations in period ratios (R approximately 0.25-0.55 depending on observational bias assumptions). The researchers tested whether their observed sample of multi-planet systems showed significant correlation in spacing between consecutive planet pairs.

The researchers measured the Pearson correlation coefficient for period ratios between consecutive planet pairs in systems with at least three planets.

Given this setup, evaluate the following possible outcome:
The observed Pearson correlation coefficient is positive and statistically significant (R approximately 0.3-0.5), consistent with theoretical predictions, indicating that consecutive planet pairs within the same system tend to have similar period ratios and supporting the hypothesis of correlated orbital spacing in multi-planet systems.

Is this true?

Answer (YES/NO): NO